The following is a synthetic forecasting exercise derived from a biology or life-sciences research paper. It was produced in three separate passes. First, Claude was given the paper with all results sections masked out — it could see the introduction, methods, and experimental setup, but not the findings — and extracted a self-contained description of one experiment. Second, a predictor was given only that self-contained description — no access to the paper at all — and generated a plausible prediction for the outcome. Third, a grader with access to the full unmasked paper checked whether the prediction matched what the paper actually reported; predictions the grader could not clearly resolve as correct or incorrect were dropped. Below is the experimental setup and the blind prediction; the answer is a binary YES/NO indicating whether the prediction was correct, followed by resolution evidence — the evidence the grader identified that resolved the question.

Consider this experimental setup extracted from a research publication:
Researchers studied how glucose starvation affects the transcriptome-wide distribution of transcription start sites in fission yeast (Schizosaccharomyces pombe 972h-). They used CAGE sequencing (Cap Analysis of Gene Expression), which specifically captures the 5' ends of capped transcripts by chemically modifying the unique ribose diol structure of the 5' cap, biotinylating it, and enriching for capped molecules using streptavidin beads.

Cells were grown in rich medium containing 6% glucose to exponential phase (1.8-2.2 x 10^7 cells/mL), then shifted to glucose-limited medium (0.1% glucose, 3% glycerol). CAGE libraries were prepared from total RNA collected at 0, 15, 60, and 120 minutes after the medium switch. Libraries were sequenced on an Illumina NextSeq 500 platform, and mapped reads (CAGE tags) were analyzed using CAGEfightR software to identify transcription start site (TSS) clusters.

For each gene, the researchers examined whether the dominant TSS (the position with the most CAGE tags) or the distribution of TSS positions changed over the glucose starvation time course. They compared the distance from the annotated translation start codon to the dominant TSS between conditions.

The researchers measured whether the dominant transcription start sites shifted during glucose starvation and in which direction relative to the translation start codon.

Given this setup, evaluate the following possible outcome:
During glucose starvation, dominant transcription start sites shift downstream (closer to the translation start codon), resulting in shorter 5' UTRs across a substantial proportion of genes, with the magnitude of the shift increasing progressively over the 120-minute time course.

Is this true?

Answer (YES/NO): NO